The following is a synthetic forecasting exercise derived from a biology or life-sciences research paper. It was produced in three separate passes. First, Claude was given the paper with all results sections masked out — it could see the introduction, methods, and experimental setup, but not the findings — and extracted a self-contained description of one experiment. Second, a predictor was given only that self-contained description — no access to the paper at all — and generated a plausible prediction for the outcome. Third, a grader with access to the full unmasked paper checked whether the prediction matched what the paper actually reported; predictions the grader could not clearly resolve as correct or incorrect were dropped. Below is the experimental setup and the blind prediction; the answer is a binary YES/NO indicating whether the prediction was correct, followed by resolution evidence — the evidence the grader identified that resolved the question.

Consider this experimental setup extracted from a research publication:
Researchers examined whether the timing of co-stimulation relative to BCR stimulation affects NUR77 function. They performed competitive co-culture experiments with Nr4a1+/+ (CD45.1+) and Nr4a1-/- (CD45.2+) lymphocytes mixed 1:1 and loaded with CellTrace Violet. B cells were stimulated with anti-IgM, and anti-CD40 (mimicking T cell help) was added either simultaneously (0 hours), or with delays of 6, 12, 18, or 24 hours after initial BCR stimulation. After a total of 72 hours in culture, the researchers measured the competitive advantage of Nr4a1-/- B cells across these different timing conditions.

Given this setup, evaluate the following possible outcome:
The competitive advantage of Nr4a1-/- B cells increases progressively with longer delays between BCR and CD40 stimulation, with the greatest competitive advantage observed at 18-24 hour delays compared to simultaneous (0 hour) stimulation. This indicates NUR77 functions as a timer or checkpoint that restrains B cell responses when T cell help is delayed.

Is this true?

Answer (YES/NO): YES